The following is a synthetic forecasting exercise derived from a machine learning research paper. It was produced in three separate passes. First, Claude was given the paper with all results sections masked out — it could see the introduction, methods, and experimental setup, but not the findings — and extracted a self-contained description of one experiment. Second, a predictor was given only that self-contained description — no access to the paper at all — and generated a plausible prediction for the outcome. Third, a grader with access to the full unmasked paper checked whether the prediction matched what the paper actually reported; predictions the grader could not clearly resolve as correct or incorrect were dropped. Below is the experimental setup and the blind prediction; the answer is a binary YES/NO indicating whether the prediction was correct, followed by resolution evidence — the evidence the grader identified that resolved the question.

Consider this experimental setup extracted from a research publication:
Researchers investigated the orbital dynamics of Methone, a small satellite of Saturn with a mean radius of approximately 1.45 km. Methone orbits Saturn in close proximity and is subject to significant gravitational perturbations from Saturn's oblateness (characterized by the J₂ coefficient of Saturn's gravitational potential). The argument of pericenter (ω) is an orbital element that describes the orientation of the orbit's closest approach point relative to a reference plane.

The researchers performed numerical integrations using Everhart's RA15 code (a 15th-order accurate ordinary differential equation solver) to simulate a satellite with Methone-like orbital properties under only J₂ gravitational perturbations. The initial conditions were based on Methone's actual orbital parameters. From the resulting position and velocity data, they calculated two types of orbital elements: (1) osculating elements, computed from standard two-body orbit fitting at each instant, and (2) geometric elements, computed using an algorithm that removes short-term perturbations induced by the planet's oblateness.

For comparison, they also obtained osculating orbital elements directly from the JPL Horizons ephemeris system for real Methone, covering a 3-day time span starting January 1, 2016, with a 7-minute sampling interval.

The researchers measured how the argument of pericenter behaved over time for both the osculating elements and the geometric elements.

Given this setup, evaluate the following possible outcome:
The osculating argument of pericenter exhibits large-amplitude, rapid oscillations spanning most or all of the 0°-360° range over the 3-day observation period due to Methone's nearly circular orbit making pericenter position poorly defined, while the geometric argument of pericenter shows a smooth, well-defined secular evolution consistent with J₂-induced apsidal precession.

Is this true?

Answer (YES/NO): NO